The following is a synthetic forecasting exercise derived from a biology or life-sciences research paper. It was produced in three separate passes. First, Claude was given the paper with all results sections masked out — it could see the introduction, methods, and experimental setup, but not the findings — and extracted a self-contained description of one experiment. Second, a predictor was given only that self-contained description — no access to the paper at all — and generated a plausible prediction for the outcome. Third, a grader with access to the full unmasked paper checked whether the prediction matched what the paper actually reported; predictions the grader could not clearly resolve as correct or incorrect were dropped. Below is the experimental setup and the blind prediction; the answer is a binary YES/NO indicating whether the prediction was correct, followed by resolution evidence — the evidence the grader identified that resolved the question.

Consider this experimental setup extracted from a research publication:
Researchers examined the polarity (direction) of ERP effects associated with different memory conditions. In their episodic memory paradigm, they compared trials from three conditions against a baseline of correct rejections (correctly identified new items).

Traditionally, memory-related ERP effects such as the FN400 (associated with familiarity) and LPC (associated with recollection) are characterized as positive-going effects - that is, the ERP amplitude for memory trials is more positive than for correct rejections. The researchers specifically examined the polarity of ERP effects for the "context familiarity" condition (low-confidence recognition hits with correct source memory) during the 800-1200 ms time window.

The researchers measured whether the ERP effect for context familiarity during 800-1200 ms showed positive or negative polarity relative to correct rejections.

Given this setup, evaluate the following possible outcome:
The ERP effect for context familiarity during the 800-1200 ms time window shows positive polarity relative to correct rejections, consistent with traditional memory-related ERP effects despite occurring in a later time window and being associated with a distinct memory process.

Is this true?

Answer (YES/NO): NO